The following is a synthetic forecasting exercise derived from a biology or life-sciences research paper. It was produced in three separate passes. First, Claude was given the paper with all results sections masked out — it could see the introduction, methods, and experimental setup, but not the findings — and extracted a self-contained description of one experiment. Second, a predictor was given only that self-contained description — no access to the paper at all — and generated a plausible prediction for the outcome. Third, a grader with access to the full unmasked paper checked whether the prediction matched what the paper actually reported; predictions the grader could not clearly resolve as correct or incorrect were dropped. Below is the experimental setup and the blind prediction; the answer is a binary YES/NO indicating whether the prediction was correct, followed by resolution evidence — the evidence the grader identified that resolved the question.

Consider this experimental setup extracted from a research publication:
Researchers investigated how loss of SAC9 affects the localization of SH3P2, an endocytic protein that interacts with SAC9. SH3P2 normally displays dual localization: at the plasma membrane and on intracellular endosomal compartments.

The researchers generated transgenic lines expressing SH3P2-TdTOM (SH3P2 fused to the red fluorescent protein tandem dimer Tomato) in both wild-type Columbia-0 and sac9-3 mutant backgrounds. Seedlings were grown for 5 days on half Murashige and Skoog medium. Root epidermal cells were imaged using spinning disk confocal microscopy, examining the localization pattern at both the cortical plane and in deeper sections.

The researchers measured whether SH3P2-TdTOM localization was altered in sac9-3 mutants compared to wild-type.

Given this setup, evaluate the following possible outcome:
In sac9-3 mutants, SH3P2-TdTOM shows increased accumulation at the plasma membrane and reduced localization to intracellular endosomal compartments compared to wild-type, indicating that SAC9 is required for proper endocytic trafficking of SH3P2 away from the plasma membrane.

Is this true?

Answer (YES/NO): NO